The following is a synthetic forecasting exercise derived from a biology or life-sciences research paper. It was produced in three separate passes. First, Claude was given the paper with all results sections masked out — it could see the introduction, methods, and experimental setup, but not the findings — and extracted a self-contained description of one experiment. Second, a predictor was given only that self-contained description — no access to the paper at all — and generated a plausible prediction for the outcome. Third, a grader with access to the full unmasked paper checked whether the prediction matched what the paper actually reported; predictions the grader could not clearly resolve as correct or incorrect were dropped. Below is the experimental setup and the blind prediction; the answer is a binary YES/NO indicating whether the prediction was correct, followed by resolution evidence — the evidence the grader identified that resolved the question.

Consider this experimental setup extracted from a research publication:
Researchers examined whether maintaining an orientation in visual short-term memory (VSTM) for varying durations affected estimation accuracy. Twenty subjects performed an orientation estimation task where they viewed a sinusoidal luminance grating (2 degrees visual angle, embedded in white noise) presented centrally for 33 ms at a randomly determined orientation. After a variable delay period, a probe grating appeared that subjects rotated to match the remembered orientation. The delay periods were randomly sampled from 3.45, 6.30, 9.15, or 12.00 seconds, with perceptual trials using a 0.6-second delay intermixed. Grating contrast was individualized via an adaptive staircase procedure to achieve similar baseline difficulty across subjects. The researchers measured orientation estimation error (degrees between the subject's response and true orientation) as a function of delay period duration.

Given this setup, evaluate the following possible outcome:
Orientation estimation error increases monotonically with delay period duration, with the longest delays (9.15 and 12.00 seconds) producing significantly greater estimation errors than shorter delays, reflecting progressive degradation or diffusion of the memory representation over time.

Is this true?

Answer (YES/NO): NO